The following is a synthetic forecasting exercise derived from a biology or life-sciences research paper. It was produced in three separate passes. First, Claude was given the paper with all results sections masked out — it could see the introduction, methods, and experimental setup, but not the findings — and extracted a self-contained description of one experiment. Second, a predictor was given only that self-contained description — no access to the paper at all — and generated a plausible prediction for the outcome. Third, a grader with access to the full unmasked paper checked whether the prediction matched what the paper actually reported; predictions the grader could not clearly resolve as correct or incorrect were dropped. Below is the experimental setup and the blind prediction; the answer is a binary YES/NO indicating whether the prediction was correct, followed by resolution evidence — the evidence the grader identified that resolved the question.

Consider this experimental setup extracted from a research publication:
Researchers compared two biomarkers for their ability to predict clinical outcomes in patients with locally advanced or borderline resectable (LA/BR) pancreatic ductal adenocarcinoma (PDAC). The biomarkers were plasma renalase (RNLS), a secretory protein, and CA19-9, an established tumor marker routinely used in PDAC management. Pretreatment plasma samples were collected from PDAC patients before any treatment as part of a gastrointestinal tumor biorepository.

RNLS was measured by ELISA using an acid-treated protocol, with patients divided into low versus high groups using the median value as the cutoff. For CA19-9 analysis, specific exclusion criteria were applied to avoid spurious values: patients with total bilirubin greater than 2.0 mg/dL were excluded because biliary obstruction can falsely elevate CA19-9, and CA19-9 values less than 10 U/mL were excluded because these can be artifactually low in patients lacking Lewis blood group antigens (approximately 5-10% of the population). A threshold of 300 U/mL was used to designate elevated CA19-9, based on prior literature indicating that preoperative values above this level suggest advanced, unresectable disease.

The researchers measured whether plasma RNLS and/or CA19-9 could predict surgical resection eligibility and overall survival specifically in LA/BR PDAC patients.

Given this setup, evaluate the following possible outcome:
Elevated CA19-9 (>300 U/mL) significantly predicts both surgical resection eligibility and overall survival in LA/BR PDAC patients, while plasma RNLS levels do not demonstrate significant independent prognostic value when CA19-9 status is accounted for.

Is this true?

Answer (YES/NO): NO